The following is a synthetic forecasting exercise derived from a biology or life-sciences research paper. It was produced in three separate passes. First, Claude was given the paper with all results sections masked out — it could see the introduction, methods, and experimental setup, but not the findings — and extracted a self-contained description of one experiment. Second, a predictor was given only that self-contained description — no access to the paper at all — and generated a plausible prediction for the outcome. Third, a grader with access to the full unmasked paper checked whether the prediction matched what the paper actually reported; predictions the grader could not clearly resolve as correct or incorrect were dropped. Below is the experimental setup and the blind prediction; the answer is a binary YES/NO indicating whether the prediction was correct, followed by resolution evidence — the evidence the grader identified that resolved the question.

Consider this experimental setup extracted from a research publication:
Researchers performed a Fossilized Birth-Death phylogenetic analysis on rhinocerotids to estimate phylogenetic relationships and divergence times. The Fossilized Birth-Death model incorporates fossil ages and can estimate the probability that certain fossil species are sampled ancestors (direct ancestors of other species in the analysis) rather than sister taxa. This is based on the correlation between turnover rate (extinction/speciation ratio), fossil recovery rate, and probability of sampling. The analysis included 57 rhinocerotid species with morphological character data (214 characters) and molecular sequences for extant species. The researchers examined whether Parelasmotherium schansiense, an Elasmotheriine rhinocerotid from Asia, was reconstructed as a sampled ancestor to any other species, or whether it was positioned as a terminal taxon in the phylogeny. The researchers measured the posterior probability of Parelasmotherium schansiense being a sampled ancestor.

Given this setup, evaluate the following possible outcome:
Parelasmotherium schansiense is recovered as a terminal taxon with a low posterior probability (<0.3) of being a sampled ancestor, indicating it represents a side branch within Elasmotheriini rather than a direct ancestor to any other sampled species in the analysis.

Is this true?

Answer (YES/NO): NO